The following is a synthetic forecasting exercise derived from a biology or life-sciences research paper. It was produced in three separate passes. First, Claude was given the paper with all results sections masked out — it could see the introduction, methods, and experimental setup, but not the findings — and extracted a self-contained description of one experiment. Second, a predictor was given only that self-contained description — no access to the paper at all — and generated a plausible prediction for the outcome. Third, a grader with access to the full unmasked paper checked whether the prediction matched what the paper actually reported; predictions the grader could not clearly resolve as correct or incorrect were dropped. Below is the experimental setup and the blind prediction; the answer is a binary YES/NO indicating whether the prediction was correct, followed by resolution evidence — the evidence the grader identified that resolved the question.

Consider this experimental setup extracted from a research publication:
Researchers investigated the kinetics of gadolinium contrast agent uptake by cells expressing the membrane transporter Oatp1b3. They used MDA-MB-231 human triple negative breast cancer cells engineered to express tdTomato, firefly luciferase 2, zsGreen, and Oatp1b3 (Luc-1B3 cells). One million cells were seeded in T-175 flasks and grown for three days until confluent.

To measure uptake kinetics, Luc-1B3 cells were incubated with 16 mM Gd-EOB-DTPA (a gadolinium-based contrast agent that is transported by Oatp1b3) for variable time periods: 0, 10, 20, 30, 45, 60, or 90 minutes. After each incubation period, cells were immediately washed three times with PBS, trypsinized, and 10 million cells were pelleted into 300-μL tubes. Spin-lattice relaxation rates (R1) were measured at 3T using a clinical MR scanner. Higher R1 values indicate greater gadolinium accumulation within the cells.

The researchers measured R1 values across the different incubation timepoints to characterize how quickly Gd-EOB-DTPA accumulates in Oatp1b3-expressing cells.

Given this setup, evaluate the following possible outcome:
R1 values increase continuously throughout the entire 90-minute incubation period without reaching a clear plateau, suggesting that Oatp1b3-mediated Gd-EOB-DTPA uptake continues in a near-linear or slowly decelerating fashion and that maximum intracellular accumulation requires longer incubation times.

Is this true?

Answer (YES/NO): NO